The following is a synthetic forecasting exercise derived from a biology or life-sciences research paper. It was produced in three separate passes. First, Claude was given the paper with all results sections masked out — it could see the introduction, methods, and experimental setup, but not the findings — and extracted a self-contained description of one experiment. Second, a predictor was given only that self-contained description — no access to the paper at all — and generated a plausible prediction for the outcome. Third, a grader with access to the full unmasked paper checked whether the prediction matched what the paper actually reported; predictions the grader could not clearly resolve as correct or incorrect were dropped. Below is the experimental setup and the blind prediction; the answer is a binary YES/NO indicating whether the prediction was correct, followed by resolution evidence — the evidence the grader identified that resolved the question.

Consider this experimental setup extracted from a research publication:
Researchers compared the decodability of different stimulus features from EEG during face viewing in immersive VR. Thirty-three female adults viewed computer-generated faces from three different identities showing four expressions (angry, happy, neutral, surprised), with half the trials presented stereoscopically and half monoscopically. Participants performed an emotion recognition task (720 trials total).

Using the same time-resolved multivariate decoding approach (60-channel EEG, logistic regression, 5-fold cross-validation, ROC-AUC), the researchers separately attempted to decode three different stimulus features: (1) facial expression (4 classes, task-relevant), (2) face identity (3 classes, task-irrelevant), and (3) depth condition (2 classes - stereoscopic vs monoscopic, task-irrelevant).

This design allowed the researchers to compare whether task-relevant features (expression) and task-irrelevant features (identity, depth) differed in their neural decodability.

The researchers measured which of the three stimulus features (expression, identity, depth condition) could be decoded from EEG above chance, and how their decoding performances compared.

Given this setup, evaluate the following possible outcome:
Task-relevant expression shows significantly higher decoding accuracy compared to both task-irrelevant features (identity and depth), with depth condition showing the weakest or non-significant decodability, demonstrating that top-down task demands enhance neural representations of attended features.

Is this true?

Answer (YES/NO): NO